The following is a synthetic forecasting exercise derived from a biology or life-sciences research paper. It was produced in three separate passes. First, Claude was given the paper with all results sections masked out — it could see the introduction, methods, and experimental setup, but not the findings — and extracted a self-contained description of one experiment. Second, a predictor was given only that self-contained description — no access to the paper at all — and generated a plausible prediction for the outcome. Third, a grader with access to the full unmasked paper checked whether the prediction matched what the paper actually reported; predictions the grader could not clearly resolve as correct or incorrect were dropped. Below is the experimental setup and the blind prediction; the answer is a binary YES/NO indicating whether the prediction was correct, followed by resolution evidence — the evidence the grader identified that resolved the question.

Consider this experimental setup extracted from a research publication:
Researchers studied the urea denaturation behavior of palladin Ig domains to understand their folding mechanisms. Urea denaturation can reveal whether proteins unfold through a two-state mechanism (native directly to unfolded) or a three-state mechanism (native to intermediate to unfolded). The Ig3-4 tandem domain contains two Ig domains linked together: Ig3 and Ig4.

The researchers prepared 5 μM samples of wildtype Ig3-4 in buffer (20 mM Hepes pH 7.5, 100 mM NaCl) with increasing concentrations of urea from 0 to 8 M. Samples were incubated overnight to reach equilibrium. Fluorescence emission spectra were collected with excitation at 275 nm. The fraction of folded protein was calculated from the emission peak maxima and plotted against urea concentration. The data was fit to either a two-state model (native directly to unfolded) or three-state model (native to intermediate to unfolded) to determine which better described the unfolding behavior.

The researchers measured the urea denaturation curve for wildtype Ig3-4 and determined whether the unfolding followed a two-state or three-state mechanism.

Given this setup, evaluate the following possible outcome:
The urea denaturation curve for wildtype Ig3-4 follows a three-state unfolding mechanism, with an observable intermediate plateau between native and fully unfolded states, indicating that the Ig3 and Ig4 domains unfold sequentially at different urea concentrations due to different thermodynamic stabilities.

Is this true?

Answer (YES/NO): NO